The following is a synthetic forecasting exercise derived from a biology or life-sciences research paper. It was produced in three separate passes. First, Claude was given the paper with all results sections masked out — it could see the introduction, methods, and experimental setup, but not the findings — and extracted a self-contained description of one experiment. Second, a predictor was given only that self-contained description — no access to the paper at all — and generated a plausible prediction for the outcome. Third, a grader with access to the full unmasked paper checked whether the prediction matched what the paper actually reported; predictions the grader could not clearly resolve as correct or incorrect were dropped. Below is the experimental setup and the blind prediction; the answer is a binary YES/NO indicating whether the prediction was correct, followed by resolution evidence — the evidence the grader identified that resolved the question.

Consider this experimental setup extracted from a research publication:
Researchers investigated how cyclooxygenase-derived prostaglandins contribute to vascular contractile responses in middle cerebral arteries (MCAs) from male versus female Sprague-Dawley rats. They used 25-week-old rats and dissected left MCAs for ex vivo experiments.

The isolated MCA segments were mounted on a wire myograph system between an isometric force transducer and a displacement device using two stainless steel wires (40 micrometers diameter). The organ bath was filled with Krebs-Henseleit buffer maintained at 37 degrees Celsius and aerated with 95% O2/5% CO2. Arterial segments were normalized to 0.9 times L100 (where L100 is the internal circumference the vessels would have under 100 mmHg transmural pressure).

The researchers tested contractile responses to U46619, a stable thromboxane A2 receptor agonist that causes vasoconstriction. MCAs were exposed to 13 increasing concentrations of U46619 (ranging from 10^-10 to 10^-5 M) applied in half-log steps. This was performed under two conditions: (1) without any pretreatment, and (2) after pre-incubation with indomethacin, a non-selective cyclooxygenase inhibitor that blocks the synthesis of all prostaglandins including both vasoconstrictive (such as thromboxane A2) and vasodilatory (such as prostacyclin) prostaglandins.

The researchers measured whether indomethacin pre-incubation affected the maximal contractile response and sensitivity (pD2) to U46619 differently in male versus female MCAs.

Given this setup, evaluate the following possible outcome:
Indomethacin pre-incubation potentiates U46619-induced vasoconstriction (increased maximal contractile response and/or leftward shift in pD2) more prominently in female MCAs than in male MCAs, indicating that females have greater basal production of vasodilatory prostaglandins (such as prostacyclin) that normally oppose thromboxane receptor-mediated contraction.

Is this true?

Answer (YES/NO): NO